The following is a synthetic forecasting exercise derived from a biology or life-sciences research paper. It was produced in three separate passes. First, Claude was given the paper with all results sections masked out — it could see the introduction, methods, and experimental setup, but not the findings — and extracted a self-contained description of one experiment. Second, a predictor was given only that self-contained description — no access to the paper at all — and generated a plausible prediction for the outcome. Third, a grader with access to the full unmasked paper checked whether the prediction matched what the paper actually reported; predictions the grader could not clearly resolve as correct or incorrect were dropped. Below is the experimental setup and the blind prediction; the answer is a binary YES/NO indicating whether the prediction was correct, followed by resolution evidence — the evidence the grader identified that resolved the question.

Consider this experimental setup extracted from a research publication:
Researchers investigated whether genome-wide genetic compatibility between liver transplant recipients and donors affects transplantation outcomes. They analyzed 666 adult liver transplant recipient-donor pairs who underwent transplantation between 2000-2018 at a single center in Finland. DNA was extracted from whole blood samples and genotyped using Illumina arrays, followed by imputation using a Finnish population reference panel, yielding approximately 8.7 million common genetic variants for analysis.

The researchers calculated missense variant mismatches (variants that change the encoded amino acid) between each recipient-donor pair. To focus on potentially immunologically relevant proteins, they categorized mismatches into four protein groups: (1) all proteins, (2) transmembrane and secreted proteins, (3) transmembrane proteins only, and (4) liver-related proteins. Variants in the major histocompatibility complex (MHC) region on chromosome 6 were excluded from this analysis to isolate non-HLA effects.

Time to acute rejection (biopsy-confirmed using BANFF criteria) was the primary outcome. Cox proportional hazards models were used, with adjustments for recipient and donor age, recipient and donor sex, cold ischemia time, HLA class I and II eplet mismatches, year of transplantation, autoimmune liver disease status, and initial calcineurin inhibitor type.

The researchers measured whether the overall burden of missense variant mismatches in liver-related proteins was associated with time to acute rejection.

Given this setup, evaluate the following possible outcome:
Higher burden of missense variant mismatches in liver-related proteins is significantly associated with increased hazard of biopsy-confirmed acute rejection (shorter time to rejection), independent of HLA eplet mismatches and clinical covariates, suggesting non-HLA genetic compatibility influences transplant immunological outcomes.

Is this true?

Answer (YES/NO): NO